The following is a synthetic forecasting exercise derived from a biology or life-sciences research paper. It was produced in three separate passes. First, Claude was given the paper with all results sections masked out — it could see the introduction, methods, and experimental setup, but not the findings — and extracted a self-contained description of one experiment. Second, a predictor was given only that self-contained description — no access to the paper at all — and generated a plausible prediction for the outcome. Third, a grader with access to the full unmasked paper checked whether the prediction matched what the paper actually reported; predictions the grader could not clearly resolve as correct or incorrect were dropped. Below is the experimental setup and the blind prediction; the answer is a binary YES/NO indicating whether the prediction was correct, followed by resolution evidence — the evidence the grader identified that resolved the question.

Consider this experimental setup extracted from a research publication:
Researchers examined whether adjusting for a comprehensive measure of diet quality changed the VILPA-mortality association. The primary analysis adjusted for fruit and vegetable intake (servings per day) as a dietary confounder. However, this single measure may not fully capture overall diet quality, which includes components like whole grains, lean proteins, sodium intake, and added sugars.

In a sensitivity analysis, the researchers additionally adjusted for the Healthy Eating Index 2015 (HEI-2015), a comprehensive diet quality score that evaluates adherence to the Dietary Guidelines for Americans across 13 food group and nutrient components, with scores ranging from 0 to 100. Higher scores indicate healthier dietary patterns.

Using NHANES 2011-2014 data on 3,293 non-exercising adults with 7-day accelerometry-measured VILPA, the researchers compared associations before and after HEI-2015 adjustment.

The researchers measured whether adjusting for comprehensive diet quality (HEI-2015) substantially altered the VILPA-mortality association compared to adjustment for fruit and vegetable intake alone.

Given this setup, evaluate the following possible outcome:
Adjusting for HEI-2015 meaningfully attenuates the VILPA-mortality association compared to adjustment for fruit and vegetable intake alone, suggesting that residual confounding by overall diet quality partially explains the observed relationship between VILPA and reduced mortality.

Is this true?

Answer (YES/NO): NO